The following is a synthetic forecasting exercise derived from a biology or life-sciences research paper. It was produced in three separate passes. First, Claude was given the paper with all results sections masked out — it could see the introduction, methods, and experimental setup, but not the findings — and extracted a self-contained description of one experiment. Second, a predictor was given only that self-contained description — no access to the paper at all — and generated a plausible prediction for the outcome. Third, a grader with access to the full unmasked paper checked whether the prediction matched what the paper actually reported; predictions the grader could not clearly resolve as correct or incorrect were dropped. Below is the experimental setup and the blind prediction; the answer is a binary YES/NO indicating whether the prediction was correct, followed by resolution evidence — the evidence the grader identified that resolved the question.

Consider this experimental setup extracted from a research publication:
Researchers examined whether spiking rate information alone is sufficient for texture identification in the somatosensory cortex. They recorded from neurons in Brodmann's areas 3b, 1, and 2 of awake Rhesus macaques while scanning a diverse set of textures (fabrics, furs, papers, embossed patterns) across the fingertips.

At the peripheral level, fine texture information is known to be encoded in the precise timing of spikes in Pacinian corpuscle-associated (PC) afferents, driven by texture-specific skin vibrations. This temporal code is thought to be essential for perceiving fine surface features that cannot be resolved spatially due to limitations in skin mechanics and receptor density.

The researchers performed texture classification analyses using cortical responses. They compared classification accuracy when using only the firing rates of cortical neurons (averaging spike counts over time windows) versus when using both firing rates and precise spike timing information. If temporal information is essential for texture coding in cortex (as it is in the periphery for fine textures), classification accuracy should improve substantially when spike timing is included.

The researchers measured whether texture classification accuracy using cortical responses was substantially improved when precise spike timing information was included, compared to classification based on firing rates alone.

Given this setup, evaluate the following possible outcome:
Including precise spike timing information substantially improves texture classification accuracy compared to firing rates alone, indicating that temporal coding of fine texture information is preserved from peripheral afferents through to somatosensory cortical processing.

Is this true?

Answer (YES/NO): NO